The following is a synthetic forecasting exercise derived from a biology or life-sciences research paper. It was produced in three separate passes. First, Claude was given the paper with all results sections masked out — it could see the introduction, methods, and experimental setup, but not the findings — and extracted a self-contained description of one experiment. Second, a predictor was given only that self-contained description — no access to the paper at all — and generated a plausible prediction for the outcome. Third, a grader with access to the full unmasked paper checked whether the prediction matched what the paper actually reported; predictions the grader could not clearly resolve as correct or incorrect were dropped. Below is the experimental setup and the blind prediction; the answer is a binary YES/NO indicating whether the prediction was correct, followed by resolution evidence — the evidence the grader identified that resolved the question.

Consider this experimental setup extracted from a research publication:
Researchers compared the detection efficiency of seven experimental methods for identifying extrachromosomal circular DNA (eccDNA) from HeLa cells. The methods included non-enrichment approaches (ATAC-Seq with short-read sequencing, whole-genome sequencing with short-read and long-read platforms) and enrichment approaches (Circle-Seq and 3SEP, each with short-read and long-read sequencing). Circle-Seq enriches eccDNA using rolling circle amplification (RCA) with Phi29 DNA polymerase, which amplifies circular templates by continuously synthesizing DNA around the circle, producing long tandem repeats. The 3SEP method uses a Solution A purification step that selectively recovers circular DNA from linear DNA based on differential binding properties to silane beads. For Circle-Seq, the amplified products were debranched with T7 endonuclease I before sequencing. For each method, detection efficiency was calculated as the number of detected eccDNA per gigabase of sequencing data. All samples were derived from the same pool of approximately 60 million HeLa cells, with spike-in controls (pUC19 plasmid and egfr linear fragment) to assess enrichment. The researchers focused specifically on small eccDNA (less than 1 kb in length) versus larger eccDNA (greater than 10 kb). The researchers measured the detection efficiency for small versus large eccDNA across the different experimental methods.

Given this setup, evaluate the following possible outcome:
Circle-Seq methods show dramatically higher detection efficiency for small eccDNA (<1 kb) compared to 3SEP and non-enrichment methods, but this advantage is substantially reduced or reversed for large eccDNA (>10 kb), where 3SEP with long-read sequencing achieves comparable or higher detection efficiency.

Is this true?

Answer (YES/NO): NO